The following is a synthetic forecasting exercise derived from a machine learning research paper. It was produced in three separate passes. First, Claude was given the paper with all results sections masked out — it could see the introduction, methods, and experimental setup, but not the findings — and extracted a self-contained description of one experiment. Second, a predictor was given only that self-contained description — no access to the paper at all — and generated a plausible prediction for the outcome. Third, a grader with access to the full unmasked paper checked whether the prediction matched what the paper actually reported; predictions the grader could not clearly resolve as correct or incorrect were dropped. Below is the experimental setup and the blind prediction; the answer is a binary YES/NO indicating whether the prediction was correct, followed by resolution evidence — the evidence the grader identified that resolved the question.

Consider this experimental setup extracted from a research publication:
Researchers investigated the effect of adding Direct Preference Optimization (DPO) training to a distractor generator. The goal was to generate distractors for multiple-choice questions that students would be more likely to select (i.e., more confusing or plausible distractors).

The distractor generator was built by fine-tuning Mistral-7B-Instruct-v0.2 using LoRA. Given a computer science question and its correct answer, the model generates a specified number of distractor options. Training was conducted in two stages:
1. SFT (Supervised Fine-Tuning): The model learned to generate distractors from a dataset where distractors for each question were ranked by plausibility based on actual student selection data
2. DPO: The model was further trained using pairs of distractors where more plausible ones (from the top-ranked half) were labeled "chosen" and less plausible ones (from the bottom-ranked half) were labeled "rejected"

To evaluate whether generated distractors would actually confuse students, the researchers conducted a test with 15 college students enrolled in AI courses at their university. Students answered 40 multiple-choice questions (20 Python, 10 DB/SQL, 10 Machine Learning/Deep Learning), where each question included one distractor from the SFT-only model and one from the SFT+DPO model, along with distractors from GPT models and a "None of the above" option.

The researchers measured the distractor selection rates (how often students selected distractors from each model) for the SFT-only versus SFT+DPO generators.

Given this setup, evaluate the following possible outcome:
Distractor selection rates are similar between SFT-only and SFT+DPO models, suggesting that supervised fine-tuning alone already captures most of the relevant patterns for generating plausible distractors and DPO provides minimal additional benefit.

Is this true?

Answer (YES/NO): NO